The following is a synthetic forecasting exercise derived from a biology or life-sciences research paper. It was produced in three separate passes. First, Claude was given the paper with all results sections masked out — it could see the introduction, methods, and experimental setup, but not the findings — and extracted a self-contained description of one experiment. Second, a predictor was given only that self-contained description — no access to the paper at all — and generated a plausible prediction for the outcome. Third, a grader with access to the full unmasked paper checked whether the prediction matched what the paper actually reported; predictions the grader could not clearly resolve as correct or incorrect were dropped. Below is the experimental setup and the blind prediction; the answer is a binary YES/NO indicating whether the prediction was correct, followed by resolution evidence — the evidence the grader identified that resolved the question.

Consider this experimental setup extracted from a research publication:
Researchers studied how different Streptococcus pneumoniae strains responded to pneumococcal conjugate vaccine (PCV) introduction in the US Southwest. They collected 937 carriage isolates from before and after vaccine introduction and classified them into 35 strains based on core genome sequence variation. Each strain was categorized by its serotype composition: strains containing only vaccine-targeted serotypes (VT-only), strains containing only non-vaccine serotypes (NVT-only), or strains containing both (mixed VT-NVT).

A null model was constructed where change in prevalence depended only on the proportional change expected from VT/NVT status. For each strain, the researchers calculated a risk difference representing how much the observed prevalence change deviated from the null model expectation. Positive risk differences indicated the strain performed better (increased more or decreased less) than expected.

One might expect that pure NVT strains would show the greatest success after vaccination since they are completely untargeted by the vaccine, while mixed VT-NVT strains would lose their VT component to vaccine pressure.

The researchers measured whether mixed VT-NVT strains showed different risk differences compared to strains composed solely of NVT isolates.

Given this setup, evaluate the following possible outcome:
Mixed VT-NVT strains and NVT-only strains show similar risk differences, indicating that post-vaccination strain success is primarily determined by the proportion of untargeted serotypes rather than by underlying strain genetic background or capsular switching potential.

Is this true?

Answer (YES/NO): NO